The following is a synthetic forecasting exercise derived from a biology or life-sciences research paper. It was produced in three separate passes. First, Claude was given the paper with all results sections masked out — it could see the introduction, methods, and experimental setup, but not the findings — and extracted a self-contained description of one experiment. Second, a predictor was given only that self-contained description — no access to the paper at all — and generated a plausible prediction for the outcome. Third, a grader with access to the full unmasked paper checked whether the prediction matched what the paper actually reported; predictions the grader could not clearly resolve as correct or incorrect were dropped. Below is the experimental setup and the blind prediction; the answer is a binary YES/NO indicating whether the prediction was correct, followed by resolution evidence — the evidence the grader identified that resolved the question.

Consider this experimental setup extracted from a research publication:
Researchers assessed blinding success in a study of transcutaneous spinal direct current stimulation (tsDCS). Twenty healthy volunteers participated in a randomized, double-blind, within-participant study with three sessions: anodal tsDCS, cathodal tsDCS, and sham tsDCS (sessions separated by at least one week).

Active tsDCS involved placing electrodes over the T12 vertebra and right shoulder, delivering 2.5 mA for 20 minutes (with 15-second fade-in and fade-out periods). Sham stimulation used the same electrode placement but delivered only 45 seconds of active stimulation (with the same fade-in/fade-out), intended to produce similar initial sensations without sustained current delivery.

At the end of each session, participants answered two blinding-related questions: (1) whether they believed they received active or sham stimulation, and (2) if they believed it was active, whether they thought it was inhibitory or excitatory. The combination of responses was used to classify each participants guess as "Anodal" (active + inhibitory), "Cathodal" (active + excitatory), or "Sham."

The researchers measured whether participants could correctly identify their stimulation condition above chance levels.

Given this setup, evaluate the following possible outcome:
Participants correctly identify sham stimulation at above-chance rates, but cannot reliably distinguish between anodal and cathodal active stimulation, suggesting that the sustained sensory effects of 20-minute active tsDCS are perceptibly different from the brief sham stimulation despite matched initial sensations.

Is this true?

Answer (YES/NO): NO